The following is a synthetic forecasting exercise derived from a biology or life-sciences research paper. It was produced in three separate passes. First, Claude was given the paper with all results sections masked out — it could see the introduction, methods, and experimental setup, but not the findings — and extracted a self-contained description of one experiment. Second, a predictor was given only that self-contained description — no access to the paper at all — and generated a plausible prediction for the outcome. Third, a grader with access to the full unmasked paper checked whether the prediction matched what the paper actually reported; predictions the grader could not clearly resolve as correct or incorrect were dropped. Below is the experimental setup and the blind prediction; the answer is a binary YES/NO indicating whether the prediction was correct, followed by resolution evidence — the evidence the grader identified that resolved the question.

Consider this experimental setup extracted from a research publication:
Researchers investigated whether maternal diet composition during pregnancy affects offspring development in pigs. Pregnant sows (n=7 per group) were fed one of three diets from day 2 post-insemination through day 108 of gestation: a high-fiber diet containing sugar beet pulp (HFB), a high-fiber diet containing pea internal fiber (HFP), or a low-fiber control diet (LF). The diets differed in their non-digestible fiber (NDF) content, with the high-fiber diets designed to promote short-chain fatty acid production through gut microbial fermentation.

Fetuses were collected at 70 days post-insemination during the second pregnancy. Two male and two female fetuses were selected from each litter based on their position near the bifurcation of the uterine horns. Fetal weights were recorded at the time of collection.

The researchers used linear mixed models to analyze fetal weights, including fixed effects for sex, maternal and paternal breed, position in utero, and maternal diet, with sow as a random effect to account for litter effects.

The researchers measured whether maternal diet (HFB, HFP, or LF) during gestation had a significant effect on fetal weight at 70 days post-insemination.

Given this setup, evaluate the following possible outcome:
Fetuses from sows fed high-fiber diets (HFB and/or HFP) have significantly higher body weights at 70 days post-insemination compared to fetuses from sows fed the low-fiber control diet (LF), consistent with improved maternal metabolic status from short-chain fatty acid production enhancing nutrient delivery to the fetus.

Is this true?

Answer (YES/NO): NO